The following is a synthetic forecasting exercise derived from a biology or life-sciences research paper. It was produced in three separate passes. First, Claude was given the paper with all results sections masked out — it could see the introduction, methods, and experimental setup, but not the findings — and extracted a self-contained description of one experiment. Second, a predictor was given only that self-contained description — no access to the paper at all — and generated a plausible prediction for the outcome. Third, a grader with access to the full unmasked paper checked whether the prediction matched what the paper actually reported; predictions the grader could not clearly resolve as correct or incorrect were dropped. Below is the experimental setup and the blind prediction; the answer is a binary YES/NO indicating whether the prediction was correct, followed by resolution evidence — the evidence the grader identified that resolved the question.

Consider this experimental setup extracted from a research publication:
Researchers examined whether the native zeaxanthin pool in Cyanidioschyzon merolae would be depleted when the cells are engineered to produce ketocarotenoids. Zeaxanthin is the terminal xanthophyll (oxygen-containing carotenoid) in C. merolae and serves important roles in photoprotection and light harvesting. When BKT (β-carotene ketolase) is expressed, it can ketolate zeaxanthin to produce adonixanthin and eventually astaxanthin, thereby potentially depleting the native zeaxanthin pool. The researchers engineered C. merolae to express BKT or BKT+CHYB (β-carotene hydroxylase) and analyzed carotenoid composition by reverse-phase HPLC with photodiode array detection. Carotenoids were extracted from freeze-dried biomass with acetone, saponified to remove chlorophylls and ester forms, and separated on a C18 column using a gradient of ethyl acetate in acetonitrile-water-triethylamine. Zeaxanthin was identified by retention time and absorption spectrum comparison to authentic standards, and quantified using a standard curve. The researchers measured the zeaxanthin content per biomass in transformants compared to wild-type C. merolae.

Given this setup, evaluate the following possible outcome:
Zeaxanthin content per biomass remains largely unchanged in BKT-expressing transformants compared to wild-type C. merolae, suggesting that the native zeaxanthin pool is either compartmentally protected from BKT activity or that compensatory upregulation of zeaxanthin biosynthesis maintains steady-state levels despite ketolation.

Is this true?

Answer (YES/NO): NO